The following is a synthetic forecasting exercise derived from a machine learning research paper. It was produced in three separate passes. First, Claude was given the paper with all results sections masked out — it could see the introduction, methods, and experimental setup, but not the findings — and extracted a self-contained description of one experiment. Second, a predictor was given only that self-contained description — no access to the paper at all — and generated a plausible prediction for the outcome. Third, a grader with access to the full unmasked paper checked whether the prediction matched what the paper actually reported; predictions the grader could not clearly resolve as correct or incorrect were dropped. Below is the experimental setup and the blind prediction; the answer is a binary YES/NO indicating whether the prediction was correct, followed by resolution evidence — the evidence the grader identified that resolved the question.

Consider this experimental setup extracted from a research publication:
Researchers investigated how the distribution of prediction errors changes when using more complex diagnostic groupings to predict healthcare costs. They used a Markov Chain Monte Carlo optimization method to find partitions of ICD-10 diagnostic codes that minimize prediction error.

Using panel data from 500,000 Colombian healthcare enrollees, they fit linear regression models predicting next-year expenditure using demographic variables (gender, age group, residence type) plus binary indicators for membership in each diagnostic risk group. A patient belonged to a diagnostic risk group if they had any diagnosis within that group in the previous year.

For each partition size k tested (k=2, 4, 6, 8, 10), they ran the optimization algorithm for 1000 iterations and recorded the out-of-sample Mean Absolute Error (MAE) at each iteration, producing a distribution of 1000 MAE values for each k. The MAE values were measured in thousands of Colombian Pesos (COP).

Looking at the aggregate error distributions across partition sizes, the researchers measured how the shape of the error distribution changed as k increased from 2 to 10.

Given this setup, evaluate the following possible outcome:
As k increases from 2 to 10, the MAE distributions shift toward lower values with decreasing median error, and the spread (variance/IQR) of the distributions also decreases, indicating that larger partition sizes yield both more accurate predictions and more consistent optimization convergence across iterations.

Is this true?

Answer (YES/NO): NO